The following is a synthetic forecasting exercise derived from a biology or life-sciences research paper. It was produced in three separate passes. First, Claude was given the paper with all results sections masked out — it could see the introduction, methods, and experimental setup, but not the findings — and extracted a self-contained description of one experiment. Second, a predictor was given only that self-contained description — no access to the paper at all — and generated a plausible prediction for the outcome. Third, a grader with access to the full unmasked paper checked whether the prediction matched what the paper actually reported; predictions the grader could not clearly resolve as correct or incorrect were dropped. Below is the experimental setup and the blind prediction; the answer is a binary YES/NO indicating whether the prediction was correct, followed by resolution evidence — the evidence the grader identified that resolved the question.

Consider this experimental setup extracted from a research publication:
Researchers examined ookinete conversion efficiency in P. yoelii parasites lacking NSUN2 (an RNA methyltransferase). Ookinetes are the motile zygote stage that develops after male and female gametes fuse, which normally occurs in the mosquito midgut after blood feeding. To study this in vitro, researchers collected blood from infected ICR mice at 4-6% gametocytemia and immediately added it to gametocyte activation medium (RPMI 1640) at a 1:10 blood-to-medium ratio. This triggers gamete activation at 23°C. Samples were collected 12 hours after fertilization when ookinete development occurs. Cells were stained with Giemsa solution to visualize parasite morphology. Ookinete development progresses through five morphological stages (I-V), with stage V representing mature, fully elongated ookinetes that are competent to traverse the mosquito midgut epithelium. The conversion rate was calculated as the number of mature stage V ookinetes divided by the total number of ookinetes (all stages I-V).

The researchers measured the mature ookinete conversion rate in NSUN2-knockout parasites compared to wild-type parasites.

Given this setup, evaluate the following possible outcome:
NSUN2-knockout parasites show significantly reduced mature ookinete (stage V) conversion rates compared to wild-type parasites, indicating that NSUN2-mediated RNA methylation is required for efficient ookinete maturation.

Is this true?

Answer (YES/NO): YES